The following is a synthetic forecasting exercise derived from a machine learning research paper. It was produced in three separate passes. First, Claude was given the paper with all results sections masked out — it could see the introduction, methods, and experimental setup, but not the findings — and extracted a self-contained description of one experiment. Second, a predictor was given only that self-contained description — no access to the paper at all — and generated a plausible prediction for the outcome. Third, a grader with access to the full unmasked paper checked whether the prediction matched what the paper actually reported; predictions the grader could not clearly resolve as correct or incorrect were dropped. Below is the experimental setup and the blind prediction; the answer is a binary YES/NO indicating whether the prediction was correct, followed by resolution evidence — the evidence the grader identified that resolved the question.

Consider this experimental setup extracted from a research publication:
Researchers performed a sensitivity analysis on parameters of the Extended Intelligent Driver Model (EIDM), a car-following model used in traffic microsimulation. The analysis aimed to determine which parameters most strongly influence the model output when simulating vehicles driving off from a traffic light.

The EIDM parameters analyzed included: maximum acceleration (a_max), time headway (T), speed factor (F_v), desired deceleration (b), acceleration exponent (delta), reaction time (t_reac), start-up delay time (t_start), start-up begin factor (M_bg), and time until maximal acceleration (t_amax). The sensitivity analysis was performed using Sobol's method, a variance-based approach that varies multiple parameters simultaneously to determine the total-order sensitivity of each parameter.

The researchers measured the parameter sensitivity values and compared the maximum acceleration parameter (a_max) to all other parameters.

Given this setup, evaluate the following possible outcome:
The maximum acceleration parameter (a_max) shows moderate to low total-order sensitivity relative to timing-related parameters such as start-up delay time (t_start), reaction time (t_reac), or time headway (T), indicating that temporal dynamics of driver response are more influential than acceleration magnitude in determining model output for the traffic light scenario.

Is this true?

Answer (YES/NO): NO